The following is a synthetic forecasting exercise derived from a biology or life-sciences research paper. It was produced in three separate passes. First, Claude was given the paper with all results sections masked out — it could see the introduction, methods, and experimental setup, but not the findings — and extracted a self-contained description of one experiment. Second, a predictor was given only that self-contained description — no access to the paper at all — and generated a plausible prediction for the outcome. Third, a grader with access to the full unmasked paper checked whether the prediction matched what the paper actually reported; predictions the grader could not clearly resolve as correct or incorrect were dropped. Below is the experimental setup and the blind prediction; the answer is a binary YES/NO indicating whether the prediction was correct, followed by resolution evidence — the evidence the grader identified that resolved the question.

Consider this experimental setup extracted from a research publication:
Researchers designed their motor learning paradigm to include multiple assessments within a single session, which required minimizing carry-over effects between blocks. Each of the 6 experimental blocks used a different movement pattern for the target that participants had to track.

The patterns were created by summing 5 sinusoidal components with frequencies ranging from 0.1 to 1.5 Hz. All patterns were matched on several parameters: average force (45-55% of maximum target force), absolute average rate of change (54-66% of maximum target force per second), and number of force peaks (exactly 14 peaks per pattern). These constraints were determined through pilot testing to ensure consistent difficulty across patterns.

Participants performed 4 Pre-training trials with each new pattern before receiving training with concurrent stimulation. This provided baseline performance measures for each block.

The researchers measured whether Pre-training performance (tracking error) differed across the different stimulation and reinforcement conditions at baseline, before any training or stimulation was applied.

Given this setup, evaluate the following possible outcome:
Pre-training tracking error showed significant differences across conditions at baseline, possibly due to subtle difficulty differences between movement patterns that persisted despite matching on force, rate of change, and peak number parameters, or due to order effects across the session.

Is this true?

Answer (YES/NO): NO